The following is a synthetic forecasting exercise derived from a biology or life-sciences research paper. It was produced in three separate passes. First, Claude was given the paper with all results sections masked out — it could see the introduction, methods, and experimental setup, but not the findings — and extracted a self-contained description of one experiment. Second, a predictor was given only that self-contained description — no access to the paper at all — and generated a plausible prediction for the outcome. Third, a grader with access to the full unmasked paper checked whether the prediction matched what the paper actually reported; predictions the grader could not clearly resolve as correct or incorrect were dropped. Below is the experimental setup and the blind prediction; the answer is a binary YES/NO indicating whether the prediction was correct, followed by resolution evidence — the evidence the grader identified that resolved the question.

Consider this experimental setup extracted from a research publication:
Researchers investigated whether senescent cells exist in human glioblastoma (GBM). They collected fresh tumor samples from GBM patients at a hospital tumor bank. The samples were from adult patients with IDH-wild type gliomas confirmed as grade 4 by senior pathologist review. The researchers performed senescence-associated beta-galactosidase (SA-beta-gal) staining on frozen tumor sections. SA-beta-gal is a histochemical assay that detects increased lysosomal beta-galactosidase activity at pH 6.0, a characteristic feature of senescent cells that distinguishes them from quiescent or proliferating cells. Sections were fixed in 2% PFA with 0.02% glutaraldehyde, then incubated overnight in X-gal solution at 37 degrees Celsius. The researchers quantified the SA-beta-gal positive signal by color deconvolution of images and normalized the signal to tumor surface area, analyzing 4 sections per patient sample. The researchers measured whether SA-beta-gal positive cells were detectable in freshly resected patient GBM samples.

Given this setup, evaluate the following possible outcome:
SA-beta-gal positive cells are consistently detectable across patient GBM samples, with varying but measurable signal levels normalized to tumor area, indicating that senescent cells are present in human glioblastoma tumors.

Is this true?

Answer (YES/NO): YES